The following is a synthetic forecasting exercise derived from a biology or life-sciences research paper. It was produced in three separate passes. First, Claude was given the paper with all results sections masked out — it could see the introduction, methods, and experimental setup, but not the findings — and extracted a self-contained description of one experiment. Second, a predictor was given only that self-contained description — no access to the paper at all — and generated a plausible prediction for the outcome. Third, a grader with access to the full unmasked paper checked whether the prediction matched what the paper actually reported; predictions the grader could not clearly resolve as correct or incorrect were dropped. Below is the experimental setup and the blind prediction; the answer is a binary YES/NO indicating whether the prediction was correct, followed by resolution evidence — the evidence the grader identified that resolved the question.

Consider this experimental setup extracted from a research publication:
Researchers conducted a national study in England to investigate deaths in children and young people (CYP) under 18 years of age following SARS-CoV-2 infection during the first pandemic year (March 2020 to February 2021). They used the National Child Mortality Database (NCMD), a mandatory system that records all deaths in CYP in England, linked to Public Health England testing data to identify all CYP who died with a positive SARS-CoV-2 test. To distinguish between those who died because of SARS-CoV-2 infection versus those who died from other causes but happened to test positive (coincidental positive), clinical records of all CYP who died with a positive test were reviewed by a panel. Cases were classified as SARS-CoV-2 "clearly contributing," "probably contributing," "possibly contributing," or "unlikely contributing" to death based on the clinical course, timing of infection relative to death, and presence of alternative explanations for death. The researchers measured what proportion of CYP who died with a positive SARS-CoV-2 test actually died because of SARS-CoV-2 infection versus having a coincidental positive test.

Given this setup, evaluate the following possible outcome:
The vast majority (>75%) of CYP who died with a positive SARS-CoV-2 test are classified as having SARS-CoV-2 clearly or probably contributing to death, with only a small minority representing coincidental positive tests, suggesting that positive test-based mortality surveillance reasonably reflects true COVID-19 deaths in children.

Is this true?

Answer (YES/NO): NO